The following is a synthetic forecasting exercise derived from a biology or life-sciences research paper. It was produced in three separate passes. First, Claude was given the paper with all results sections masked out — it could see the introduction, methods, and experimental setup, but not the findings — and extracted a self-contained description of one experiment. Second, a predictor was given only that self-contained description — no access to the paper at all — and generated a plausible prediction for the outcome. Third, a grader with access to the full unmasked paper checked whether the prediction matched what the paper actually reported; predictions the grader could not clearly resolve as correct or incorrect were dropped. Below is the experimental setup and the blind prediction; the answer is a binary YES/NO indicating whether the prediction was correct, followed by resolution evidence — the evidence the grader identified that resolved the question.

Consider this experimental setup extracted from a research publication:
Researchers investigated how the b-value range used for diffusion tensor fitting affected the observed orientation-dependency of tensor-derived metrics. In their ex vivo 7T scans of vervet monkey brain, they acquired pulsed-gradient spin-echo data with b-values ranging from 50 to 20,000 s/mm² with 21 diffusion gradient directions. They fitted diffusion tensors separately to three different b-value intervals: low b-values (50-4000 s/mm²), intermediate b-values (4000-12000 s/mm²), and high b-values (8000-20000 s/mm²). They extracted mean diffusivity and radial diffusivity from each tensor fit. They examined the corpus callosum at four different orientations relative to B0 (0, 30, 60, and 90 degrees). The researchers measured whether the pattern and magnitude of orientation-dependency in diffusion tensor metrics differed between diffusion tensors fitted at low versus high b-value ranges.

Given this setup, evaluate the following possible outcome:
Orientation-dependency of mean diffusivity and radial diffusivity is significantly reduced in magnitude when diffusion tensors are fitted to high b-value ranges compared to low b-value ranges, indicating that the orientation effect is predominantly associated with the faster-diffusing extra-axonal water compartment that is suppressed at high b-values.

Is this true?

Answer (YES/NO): NO